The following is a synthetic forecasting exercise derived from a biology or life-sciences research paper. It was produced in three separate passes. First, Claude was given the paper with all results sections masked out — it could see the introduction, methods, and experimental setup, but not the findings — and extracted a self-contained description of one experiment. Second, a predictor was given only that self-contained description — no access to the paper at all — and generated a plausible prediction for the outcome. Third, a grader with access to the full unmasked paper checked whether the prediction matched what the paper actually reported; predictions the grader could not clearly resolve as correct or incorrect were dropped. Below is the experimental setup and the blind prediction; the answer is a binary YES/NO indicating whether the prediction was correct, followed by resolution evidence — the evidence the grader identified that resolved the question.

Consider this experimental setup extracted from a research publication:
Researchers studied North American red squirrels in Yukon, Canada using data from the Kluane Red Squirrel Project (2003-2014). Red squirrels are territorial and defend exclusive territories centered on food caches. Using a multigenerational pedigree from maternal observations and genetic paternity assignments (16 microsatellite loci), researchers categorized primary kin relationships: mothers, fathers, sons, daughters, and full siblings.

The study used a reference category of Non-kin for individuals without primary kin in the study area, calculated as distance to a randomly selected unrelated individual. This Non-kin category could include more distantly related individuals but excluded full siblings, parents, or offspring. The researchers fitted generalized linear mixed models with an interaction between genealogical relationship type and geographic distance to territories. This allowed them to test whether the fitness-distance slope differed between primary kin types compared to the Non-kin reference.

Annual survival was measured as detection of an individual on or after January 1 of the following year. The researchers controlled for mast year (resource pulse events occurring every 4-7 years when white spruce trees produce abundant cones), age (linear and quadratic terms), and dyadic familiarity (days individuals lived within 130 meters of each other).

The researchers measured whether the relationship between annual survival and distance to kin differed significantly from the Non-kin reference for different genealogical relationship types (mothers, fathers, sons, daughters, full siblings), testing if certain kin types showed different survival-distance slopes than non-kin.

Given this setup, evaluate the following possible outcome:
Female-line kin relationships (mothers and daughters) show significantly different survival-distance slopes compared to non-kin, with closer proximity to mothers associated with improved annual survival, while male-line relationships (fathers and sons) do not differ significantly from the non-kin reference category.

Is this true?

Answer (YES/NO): NO